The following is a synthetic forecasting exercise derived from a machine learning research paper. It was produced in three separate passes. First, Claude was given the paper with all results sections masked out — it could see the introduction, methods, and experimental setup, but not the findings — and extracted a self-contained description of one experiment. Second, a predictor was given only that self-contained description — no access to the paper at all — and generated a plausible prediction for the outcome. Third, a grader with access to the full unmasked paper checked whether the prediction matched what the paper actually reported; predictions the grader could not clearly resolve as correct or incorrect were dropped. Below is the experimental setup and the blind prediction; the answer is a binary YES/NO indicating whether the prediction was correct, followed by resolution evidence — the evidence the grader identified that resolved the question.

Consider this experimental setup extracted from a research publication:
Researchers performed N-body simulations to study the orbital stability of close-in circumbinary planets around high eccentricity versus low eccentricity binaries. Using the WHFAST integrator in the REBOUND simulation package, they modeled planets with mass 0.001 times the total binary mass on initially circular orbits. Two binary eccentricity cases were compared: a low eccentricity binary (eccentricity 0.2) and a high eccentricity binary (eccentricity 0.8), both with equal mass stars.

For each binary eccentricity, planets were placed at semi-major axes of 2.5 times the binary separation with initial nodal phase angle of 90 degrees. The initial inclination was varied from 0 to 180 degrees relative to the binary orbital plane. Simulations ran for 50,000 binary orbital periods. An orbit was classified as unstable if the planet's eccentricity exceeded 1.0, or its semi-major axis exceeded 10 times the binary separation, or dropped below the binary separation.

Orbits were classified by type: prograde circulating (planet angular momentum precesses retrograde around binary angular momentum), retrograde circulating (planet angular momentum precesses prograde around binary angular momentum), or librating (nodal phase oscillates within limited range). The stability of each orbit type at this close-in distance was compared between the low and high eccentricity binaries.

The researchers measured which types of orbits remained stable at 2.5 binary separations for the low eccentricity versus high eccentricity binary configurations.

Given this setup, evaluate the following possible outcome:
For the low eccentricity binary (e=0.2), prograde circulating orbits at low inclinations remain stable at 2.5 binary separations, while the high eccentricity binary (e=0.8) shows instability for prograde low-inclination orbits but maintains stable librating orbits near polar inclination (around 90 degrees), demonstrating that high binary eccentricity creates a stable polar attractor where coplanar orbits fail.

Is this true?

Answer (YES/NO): NO